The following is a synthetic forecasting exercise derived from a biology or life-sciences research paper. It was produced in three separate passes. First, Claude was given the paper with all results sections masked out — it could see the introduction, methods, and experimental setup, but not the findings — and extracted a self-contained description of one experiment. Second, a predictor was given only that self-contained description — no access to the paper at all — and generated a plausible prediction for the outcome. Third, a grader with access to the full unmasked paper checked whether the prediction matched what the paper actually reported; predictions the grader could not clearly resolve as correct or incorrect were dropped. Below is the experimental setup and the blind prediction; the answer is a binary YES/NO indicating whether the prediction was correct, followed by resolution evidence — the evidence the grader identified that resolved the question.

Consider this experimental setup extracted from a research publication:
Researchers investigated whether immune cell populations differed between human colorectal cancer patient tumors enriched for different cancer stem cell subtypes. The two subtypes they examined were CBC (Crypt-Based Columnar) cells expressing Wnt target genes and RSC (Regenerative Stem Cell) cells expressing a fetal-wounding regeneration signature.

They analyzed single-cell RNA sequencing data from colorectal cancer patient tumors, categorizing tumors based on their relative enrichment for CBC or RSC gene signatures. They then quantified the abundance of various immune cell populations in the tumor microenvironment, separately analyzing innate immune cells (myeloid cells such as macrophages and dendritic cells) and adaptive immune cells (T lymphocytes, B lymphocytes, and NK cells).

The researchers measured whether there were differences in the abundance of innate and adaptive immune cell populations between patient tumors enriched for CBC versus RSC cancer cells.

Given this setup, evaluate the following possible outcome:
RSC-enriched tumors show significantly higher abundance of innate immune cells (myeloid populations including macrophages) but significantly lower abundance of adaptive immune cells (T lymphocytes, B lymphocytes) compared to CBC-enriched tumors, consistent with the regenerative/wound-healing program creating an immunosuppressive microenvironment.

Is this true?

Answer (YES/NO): NO